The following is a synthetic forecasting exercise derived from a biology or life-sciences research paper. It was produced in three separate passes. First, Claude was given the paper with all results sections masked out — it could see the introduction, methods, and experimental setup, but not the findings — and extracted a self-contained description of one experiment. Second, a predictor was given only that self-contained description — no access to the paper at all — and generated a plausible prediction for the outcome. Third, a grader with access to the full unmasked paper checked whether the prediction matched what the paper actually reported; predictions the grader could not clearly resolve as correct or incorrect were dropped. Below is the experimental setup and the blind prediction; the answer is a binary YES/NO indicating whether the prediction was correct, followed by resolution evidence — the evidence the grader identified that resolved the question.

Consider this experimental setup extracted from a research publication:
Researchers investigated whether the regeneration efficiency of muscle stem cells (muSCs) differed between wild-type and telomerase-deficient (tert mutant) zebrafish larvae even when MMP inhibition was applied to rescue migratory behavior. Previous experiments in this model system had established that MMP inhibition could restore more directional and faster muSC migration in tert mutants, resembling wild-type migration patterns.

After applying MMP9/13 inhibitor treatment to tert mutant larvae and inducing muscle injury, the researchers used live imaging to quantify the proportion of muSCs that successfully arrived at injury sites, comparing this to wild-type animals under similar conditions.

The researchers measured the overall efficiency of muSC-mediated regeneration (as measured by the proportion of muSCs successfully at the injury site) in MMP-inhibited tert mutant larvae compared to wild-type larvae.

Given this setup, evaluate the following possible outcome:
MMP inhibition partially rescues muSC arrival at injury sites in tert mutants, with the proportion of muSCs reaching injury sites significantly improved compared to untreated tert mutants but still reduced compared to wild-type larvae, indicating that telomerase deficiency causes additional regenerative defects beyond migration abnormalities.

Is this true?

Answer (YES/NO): NO